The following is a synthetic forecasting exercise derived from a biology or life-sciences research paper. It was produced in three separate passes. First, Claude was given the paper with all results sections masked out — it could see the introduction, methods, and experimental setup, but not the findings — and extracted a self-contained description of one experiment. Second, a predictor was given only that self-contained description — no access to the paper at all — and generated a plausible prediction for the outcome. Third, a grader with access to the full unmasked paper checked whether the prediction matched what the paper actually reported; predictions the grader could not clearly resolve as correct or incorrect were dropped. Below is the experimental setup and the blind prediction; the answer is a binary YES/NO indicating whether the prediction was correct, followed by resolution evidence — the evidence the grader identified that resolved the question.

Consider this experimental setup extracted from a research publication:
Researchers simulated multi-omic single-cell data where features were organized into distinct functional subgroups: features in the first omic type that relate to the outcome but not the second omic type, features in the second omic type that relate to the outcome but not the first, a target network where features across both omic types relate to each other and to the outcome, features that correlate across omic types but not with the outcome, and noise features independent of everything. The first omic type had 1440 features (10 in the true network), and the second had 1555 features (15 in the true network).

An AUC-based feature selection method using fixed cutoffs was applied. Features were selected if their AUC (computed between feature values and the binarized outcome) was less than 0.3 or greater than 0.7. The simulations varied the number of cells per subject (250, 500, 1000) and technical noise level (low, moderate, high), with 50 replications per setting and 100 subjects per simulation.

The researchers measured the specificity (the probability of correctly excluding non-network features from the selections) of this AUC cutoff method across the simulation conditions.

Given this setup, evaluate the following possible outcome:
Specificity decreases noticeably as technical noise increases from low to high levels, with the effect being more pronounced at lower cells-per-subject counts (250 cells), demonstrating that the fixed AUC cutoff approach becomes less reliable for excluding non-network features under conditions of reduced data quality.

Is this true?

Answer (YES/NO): NO